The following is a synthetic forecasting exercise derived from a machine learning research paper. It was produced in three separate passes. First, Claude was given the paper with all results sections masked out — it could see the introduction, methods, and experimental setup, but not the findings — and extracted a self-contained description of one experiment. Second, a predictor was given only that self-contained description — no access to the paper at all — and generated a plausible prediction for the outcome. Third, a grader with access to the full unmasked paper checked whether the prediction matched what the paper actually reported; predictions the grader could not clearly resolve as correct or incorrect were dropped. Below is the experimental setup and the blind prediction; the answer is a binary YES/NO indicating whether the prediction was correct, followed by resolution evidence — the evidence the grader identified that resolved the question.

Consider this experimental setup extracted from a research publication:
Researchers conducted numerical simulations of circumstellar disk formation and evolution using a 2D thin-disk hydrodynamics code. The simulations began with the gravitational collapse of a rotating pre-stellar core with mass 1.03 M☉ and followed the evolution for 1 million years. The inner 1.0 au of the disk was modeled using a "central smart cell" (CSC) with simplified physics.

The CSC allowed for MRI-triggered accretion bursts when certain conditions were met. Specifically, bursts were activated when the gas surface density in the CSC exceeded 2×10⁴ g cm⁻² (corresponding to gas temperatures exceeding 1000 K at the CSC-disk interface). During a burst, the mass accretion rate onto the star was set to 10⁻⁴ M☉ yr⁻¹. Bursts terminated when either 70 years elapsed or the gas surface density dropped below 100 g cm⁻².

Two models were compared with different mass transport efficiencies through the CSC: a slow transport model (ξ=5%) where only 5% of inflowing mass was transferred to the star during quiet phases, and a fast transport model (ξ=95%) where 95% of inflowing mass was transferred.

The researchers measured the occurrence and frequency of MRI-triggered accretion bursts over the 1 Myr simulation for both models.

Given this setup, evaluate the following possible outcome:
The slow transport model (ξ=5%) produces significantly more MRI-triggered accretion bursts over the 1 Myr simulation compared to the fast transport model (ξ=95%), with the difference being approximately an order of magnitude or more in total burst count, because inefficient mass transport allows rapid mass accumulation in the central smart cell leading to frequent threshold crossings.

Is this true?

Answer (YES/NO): YES